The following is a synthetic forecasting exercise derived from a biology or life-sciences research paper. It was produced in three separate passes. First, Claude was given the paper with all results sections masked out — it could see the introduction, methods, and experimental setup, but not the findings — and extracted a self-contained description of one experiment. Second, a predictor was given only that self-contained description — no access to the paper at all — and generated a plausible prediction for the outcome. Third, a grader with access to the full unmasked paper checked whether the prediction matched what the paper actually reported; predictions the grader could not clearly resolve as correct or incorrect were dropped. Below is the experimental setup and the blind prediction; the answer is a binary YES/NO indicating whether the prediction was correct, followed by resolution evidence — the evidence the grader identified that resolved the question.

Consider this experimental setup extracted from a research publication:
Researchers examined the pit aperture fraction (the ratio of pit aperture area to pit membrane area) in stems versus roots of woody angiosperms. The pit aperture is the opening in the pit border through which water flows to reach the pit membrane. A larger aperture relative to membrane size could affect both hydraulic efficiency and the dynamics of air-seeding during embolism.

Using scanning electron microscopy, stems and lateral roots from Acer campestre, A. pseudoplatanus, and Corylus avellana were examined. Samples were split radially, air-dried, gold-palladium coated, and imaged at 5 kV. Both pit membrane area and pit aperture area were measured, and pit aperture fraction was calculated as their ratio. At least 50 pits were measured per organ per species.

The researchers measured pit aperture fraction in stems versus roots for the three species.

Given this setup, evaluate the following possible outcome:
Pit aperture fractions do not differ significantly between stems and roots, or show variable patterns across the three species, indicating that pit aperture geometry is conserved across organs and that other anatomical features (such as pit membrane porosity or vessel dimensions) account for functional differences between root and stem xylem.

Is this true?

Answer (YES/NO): YES